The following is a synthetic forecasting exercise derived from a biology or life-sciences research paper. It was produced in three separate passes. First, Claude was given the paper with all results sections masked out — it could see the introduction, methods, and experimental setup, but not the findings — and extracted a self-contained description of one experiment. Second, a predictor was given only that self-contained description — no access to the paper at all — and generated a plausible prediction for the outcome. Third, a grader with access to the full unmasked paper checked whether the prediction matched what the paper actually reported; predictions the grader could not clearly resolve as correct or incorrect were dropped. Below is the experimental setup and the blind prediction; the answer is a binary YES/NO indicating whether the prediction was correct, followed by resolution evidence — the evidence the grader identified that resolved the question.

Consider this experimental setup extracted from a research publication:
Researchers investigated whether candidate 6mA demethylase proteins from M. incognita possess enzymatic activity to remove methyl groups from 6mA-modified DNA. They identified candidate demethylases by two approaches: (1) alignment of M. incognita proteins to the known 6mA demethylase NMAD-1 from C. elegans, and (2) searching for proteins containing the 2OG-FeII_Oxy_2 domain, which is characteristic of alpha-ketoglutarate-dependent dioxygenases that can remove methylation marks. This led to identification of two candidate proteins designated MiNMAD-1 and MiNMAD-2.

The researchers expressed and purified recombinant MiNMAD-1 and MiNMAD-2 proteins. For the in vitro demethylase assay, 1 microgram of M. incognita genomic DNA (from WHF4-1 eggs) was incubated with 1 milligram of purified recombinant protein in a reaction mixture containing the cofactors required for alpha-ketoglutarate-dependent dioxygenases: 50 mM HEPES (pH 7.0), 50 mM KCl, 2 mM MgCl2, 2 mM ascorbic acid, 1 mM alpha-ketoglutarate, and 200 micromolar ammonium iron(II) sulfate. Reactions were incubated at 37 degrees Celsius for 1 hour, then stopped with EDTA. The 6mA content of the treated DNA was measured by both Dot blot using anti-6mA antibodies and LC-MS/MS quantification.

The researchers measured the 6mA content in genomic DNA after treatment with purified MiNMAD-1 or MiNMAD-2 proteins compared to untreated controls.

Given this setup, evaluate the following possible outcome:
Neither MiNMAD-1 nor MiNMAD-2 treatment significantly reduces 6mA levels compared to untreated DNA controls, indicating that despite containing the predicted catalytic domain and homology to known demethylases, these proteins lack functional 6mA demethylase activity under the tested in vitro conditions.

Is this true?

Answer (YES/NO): NO